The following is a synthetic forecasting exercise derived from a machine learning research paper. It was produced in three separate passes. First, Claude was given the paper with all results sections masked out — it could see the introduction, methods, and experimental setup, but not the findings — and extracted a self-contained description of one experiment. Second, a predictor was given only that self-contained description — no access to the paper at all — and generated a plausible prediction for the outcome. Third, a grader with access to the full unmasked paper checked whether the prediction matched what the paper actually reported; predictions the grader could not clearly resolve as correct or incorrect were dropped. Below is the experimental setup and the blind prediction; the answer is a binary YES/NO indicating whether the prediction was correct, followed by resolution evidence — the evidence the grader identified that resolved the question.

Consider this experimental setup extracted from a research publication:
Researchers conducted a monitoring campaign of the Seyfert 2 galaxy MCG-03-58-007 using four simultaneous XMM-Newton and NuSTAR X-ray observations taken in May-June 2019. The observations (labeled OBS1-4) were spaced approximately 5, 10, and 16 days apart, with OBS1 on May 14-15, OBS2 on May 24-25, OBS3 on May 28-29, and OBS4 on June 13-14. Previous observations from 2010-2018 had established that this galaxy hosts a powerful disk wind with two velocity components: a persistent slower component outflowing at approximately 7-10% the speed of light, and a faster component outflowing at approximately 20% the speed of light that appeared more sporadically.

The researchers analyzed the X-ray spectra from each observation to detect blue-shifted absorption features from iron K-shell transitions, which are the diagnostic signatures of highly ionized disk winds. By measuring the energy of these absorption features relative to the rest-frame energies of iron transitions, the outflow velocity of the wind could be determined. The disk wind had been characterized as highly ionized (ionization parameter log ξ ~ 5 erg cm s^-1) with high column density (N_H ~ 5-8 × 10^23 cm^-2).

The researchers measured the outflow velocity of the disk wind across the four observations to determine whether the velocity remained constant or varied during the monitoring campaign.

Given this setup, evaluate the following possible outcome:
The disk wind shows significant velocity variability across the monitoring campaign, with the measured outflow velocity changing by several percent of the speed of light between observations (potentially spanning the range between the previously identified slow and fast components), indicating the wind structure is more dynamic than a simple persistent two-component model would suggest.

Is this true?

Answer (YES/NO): YES